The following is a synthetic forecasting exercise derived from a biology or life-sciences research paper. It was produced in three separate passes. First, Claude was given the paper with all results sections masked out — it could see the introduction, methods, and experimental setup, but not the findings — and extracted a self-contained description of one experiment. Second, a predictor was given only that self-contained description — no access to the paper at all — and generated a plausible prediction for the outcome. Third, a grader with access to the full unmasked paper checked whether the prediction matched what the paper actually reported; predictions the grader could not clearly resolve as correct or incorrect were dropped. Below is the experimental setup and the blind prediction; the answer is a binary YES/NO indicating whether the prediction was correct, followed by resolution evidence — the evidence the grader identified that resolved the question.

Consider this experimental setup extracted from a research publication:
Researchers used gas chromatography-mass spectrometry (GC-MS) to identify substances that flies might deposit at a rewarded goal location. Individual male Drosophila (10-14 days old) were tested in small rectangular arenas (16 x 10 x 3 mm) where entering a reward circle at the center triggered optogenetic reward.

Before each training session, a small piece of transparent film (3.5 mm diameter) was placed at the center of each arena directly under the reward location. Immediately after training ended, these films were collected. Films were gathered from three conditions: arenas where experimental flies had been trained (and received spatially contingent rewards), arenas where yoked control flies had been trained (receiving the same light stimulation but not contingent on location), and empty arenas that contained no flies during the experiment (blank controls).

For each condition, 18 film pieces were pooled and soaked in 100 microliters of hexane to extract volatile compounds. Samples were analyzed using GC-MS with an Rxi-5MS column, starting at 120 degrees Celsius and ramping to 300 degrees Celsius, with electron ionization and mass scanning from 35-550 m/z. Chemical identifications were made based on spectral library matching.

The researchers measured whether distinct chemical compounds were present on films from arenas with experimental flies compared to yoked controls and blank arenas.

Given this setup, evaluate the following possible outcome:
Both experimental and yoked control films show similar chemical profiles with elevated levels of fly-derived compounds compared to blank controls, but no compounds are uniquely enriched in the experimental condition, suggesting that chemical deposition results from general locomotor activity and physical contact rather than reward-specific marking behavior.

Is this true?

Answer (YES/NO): YES